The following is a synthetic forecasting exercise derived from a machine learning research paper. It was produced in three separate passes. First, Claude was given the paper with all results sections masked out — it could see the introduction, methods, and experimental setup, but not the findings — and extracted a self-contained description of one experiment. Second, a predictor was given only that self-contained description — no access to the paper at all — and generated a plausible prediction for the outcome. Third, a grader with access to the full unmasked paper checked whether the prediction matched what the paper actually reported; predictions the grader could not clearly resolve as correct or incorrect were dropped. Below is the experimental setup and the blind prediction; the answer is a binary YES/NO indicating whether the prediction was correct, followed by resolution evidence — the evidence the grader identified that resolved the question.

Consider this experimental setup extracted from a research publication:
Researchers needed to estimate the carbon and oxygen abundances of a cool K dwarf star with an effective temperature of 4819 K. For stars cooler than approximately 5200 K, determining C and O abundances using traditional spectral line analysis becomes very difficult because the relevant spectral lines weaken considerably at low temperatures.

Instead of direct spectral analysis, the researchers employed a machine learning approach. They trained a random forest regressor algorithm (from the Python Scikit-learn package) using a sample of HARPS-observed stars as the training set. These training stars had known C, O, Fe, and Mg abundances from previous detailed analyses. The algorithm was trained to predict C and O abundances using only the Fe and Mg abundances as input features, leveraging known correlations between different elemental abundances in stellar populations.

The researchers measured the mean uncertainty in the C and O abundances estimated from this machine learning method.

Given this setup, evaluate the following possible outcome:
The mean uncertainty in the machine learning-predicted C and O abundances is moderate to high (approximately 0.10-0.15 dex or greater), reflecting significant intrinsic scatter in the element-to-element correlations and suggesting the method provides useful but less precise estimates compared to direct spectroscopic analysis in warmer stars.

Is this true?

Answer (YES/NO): YES